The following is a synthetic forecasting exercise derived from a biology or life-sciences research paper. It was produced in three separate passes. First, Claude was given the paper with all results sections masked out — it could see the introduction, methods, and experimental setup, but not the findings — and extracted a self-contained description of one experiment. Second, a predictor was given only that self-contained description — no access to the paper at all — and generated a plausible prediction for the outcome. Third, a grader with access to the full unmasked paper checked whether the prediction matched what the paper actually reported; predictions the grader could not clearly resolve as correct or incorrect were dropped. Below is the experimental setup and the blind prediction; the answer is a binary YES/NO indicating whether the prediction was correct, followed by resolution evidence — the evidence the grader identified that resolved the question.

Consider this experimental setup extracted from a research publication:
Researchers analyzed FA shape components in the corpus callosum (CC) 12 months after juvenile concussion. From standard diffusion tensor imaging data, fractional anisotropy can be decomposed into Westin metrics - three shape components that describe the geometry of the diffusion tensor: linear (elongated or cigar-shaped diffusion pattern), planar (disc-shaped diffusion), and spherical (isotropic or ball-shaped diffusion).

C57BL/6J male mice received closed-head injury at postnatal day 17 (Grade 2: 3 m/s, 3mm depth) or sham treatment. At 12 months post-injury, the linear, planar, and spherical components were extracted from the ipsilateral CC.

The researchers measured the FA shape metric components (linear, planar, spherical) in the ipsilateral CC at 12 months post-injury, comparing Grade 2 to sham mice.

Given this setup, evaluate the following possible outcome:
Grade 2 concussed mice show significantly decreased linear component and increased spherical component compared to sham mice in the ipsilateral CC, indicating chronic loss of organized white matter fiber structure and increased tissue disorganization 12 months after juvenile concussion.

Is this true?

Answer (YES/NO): NO